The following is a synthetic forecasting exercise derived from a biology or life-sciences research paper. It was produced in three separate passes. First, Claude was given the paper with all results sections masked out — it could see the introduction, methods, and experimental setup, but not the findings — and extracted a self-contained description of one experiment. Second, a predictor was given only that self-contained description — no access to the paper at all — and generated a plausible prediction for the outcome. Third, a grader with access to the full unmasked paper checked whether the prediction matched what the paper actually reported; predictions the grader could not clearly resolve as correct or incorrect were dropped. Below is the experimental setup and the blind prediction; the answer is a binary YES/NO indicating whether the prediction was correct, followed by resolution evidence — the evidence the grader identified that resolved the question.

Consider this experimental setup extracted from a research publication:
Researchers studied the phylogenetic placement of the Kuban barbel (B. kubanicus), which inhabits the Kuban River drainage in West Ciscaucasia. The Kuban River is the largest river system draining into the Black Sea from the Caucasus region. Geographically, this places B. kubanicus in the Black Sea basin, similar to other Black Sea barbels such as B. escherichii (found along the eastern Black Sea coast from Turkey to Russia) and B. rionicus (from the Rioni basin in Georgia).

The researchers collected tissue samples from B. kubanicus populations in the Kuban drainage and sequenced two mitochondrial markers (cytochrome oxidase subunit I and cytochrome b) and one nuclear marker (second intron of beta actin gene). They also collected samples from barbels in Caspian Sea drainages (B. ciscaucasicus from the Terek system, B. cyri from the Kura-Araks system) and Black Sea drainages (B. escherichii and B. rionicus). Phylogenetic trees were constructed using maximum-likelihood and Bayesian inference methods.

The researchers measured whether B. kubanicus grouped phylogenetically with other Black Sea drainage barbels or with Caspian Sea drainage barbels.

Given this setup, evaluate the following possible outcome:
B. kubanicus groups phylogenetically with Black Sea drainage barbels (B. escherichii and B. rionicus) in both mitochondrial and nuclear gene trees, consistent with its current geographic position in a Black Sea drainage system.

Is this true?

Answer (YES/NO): NO